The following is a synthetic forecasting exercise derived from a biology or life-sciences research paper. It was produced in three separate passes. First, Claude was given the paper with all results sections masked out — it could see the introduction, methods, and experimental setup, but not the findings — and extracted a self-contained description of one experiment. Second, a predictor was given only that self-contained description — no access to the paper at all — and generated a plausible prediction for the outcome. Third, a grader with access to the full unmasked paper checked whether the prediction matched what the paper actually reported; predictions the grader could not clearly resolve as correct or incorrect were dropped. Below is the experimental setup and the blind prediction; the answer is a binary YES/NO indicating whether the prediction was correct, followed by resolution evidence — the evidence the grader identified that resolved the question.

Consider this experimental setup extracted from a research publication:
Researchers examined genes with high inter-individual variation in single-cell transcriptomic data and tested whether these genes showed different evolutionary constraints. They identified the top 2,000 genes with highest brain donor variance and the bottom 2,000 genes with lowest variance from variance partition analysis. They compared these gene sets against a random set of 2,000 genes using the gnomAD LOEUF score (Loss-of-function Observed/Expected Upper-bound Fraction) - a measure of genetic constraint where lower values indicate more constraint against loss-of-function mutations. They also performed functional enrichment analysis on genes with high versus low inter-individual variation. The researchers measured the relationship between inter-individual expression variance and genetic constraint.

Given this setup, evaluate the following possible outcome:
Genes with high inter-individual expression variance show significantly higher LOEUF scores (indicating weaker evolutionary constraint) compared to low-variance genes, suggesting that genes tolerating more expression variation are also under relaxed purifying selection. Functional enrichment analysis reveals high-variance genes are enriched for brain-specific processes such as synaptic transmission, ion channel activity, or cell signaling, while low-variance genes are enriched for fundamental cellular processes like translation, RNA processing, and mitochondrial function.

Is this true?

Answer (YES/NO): NO